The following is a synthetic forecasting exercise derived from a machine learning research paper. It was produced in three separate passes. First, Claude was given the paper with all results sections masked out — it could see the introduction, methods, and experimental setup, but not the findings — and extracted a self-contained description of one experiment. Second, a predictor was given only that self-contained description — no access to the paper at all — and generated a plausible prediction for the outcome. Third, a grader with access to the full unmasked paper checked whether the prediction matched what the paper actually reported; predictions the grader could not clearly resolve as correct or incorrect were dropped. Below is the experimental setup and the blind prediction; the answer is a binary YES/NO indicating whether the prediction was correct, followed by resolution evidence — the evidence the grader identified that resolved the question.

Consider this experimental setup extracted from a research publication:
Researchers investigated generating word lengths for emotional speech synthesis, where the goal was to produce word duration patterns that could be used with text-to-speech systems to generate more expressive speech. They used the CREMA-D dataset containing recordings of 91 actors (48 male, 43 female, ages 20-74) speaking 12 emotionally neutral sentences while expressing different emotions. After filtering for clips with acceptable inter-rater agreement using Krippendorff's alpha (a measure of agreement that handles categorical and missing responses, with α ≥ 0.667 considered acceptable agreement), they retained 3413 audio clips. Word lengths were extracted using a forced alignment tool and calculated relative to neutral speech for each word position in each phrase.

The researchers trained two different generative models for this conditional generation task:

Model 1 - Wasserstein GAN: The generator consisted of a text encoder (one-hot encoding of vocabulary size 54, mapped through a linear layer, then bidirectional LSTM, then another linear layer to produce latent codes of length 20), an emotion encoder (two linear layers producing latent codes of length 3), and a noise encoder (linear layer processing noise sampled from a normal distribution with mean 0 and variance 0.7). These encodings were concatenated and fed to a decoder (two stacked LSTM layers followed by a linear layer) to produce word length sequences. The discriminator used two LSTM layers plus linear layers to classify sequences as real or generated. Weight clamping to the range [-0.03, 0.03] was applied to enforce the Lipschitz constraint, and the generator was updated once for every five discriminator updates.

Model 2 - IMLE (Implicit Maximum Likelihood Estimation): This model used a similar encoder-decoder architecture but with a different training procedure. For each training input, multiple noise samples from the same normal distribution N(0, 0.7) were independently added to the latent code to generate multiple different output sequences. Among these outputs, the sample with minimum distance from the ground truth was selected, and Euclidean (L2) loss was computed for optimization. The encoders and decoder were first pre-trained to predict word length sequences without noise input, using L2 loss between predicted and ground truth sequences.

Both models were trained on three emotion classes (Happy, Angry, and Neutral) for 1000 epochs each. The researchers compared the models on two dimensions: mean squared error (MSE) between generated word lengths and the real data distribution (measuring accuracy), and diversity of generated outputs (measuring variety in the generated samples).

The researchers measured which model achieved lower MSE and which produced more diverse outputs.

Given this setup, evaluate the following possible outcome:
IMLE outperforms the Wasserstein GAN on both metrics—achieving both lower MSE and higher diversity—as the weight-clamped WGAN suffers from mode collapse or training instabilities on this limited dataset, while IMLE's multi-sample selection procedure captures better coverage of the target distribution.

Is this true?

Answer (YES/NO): NO